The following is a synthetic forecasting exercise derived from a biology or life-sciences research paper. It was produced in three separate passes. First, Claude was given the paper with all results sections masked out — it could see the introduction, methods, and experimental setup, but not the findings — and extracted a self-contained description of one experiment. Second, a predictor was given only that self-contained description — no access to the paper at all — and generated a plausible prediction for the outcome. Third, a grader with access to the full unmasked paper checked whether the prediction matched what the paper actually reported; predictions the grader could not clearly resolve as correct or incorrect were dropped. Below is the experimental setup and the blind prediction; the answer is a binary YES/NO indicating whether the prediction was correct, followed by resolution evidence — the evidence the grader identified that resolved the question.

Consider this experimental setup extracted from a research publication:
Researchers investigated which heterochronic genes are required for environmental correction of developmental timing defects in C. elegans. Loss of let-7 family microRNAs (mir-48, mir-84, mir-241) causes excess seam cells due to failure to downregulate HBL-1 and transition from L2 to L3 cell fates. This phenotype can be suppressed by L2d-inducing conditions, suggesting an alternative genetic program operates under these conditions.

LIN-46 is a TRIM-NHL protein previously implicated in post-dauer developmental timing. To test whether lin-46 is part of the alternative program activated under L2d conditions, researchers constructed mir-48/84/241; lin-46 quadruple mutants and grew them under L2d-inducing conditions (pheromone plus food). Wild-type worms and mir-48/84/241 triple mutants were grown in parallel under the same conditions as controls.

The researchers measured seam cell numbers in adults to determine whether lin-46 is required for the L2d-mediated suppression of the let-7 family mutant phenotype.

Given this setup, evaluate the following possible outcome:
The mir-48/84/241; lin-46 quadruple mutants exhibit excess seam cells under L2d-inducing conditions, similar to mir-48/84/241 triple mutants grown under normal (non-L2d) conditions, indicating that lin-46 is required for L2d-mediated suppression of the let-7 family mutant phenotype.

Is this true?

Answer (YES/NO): NO